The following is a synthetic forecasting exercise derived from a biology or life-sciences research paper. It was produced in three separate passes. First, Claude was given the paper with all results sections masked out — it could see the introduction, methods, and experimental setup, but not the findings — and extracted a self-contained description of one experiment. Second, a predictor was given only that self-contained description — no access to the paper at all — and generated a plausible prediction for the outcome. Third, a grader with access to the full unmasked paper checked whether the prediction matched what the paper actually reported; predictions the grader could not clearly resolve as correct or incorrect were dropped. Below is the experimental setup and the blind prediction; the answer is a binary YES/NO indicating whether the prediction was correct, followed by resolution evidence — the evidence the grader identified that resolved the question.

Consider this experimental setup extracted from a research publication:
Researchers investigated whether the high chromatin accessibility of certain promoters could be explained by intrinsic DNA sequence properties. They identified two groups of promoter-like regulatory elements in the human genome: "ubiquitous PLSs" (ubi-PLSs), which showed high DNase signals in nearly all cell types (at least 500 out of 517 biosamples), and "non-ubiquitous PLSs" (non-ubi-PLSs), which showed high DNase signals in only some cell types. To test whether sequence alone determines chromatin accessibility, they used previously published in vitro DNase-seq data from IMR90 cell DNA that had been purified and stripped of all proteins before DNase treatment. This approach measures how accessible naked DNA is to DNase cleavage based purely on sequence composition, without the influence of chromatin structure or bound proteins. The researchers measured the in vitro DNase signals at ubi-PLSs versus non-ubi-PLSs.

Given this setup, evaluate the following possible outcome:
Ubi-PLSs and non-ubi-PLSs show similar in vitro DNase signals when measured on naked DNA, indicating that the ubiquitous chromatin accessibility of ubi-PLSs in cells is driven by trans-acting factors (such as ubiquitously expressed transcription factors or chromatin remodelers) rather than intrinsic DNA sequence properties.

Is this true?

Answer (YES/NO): NO